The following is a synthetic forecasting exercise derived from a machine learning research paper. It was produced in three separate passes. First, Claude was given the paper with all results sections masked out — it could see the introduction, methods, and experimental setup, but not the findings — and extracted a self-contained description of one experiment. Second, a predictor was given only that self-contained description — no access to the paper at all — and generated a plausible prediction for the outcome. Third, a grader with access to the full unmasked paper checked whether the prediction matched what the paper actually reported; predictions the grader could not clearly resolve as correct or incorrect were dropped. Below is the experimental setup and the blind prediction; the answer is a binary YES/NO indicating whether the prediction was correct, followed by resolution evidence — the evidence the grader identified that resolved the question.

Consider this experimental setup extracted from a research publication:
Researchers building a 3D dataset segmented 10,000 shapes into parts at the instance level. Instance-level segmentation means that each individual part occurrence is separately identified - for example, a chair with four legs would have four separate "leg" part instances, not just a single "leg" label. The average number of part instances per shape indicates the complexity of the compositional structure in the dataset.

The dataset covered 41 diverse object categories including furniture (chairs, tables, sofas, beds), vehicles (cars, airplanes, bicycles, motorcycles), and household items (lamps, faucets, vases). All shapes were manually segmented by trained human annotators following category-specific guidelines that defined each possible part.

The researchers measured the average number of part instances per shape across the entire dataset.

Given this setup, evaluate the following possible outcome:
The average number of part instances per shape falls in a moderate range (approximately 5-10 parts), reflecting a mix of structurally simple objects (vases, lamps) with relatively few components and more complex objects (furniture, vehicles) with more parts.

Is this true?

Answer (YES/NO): YES